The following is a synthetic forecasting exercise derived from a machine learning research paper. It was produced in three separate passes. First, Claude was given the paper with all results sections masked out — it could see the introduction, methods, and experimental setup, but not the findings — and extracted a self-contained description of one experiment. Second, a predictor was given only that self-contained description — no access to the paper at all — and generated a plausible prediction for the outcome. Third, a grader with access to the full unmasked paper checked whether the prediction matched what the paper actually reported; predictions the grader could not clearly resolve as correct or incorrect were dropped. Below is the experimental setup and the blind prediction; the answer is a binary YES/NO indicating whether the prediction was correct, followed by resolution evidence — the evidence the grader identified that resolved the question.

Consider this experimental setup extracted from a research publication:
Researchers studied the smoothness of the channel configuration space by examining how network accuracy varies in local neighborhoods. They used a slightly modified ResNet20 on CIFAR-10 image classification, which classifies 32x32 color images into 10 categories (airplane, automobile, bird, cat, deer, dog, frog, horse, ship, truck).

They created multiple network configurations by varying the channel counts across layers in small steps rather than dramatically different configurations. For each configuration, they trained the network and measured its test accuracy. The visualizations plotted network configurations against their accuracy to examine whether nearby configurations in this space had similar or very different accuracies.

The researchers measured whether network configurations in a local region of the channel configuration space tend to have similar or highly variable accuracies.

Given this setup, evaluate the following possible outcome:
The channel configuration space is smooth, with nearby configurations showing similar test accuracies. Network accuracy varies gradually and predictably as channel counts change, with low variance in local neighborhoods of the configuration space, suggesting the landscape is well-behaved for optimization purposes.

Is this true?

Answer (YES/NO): YES